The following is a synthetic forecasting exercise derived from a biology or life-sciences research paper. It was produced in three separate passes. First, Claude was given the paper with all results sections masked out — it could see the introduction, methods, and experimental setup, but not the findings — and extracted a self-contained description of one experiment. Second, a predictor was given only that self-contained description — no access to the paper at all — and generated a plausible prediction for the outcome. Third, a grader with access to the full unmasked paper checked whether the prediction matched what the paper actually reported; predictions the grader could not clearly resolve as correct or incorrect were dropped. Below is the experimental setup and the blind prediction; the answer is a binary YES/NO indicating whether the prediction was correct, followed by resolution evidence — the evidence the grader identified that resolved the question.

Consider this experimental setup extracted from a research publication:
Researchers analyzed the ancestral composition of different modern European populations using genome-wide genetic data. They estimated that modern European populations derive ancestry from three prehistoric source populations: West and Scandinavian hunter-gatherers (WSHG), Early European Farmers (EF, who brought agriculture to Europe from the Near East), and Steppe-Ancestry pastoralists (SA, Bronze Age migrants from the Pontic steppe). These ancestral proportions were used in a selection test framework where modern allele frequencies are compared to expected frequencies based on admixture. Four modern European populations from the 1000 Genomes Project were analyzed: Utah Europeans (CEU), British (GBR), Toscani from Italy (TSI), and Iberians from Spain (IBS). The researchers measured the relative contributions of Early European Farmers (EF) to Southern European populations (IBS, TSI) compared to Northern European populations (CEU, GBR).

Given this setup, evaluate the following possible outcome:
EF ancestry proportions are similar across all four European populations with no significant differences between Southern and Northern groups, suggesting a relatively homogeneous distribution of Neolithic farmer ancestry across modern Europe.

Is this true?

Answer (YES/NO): NO